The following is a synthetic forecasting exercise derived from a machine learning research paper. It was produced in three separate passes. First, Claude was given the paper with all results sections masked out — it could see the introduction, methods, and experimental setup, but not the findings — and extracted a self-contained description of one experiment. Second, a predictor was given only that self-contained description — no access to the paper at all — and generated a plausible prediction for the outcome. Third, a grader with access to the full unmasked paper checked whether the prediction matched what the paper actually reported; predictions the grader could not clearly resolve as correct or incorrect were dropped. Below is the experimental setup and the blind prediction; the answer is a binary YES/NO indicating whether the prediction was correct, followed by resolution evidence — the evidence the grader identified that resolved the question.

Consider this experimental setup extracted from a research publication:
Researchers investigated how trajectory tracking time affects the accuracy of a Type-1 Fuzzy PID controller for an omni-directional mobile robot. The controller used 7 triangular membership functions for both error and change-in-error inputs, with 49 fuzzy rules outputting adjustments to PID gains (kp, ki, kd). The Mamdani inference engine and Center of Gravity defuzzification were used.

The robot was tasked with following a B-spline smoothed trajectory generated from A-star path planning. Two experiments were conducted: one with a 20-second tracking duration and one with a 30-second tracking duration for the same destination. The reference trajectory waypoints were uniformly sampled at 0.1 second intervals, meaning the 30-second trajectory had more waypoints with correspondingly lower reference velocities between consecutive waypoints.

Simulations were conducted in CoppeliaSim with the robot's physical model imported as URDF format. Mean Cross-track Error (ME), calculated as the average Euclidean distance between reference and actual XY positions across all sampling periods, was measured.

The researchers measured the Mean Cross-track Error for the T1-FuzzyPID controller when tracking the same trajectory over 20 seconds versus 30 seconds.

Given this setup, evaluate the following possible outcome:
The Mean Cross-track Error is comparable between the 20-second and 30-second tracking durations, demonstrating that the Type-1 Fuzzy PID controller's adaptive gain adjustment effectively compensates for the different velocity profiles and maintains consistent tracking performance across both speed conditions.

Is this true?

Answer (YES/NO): NO